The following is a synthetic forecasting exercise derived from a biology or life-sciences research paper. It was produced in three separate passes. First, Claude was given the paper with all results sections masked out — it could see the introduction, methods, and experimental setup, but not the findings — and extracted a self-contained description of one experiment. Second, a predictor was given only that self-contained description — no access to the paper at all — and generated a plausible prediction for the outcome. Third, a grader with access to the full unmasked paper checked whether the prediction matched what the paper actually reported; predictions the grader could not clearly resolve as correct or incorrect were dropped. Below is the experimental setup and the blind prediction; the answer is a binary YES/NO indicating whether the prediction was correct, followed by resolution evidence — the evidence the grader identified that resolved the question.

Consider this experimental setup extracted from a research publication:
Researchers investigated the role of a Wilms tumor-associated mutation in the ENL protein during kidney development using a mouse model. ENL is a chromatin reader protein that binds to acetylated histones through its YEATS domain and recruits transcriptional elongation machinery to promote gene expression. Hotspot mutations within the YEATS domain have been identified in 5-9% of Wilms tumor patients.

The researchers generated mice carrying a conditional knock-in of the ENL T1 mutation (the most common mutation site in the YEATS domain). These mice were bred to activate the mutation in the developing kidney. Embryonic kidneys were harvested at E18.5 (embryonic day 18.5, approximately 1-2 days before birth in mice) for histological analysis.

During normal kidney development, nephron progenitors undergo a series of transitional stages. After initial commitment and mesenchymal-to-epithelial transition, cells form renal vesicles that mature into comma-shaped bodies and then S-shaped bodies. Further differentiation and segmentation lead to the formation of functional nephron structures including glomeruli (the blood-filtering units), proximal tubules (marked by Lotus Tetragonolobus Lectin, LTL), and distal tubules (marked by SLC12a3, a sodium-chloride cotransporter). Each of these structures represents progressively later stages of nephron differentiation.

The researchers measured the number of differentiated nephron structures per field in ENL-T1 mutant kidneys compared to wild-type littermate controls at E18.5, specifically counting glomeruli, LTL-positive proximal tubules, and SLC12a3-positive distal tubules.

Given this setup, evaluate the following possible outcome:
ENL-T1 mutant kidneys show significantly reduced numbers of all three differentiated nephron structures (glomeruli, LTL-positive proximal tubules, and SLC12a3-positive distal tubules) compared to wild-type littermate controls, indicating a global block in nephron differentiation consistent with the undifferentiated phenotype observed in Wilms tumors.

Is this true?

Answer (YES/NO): YES